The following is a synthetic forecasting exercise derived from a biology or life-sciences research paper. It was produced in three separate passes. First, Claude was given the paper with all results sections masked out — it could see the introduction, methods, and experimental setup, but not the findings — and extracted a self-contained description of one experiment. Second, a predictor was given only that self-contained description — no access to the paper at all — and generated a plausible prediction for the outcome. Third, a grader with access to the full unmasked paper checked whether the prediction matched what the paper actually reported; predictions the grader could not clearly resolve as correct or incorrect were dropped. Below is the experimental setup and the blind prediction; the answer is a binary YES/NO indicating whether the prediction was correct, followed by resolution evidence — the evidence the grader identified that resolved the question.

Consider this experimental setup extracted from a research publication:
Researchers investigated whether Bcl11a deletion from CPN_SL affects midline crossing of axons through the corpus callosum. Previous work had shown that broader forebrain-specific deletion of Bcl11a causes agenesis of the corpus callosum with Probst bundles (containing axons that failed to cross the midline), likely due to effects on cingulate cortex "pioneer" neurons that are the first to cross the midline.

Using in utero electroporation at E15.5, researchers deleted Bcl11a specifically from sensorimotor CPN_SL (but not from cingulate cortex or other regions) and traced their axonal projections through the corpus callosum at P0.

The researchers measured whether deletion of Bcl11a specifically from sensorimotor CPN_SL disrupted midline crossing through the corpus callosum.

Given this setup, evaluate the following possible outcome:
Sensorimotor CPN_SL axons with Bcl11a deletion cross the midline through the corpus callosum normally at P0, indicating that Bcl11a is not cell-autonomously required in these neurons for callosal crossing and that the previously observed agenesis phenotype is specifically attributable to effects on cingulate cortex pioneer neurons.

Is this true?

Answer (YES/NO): YES